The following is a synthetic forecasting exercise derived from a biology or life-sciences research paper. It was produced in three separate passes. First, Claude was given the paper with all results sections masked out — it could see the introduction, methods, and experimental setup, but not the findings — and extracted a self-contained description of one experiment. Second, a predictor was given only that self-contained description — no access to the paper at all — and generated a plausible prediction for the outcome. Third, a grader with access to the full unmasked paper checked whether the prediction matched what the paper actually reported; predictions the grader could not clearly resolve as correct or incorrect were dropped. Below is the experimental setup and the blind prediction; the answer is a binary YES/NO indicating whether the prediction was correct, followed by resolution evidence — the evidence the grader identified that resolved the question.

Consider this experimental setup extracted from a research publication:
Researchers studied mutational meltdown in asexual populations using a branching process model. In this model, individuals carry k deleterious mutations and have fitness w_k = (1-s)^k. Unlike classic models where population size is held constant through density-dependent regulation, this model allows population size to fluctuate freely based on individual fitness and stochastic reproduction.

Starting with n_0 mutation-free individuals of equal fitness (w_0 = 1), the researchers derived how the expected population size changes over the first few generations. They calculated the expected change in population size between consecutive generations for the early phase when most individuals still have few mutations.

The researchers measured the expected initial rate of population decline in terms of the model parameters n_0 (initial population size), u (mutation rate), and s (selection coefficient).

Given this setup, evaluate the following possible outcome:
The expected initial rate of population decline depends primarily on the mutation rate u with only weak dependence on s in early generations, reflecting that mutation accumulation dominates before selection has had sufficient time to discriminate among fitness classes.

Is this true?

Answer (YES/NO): NO